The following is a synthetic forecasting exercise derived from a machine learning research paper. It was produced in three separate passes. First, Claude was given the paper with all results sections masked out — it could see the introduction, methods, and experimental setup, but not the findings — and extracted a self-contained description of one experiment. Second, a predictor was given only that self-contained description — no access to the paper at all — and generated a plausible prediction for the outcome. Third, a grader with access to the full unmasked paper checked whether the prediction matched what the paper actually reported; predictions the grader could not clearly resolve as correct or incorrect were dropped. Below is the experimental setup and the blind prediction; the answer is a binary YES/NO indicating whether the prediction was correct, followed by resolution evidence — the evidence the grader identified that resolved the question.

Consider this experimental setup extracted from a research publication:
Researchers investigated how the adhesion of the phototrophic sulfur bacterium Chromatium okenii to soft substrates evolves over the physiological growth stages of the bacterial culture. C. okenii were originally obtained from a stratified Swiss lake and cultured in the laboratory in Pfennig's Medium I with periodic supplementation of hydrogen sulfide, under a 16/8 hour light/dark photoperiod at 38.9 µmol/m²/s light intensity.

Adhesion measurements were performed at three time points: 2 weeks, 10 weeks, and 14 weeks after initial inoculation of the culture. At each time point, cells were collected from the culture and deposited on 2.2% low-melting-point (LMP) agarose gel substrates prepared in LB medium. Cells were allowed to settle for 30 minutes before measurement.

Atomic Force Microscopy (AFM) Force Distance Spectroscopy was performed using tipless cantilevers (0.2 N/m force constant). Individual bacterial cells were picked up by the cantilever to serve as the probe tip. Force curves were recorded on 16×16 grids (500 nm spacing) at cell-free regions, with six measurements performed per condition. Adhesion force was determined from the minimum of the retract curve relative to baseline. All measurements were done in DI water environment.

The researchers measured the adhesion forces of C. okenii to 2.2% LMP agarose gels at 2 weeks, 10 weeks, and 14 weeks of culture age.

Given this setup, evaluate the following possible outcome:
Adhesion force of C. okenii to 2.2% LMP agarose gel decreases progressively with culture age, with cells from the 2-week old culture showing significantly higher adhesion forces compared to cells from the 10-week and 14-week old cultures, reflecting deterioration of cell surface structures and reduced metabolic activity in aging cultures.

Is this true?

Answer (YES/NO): NO